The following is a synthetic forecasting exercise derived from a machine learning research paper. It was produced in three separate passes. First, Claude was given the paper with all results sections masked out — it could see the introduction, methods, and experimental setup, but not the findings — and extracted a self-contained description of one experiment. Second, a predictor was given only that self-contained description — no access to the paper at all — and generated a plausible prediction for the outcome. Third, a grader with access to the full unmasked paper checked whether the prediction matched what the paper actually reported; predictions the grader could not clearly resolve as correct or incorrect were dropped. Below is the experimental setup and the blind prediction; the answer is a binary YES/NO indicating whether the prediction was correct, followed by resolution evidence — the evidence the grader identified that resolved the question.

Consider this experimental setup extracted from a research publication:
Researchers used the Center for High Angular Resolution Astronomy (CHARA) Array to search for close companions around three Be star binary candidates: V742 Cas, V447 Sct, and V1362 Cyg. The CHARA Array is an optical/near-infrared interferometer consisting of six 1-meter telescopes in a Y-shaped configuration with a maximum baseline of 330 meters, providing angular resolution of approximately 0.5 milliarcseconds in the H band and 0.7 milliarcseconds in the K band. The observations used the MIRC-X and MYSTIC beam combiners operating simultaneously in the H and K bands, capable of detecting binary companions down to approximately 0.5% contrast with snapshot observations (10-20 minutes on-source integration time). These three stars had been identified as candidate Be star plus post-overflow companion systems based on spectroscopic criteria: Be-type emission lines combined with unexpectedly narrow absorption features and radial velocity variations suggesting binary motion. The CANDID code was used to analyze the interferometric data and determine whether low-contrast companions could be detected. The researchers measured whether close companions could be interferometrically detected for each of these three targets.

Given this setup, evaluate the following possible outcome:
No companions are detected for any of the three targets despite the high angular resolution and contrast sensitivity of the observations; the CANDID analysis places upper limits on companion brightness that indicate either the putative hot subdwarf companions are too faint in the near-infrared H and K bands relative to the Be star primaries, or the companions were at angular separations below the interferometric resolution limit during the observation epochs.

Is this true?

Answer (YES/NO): NO